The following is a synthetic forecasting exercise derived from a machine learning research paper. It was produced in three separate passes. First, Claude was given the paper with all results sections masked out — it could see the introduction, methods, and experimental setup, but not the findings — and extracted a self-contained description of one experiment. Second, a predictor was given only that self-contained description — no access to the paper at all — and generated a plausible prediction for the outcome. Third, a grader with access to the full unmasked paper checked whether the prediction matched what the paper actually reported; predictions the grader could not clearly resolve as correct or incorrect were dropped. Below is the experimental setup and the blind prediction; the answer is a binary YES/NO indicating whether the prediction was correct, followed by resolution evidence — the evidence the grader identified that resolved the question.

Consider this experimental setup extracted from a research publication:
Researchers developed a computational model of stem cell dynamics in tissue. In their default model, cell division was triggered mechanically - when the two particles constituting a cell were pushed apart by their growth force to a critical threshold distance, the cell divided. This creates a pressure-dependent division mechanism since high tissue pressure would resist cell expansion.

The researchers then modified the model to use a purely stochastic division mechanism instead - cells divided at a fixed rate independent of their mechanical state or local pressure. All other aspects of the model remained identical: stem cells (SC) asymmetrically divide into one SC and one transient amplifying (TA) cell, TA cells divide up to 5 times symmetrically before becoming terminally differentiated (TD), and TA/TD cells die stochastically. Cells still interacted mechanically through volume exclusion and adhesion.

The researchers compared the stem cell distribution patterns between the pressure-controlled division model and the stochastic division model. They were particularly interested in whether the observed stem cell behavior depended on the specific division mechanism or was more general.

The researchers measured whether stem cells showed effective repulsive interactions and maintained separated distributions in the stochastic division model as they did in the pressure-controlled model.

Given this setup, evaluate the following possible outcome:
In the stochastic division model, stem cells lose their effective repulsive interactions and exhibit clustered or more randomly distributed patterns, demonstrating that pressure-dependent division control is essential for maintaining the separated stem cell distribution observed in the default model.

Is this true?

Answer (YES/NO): NO